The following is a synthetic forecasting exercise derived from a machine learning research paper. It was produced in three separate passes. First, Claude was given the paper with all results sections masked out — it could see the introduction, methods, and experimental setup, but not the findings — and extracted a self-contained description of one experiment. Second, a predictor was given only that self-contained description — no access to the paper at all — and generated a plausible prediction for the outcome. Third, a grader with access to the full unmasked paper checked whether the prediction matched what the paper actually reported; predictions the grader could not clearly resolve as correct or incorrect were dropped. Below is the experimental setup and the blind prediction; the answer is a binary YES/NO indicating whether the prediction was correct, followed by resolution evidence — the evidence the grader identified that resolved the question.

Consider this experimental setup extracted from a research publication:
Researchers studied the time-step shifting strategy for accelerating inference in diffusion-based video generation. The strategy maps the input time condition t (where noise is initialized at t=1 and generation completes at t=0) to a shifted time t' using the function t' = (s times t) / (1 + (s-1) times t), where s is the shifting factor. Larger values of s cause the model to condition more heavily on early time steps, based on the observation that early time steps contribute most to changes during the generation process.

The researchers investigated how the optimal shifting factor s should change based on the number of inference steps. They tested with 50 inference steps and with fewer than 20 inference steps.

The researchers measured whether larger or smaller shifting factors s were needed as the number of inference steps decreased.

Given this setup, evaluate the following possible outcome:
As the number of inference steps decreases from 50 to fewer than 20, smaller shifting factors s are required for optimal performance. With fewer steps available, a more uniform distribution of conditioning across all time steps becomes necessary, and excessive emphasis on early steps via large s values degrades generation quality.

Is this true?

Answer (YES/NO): NO